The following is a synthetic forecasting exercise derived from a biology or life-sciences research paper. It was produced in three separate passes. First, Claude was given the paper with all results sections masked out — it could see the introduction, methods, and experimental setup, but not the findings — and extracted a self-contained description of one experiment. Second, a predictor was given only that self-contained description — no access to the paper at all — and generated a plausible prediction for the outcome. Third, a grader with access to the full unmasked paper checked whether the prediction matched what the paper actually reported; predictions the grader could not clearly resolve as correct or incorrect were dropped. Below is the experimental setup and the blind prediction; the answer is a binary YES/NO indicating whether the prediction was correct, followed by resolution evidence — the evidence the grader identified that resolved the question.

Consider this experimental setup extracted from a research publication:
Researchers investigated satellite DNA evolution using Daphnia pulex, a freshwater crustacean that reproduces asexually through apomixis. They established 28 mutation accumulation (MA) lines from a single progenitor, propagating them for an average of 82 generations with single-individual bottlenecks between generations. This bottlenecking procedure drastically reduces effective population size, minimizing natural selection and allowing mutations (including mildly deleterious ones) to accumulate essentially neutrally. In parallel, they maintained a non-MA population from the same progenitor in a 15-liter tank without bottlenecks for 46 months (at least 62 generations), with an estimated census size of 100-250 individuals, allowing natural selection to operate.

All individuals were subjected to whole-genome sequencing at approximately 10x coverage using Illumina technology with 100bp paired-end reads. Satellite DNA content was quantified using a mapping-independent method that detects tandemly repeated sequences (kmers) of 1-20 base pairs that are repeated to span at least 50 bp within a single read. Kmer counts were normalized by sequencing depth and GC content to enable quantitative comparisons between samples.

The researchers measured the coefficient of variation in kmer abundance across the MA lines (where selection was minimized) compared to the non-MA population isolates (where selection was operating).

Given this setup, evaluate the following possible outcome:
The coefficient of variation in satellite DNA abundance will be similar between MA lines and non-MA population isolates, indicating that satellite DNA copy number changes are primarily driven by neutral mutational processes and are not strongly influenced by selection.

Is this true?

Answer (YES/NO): NO